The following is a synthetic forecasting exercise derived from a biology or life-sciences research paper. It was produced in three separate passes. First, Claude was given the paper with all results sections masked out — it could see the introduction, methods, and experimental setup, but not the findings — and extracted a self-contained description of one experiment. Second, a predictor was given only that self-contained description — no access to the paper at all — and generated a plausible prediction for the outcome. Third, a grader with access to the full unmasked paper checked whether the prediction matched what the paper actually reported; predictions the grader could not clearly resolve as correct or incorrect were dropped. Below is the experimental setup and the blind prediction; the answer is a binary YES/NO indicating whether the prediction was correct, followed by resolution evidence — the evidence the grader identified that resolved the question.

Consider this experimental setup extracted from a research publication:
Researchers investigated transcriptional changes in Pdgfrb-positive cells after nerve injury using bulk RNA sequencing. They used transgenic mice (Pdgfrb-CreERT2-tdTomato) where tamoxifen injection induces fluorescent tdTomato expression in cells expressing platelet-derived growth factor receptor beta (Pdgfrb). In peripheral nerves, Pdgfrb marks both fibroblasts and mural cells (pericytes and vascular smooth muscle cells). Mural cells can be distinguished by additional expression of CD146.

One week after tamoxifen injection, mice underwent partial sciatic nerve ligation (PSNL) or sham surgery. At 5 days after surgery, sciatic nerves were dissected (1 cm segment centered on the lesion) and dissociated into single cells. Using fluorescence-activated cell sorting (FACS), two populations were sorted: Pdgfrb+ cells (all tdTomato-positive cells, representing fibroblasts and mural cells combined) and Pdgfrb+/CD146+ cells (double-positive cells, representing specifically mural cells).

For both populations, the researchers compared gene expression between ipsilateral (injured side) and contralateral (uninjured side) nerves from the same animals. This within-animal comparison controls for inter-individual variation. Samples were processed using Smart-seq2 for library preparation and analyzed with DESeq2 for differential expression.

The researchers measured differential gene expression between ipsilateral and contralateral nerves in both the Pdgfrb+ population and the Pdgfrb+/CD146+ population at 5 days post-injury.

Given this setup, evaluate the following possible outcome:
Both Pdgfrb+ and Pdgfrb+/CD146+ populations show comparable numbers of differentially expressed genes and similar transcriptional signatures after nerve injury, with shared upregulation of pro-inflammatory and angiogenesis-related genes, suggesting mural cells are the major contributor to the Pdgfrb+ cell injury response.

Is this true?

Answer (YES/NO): NO